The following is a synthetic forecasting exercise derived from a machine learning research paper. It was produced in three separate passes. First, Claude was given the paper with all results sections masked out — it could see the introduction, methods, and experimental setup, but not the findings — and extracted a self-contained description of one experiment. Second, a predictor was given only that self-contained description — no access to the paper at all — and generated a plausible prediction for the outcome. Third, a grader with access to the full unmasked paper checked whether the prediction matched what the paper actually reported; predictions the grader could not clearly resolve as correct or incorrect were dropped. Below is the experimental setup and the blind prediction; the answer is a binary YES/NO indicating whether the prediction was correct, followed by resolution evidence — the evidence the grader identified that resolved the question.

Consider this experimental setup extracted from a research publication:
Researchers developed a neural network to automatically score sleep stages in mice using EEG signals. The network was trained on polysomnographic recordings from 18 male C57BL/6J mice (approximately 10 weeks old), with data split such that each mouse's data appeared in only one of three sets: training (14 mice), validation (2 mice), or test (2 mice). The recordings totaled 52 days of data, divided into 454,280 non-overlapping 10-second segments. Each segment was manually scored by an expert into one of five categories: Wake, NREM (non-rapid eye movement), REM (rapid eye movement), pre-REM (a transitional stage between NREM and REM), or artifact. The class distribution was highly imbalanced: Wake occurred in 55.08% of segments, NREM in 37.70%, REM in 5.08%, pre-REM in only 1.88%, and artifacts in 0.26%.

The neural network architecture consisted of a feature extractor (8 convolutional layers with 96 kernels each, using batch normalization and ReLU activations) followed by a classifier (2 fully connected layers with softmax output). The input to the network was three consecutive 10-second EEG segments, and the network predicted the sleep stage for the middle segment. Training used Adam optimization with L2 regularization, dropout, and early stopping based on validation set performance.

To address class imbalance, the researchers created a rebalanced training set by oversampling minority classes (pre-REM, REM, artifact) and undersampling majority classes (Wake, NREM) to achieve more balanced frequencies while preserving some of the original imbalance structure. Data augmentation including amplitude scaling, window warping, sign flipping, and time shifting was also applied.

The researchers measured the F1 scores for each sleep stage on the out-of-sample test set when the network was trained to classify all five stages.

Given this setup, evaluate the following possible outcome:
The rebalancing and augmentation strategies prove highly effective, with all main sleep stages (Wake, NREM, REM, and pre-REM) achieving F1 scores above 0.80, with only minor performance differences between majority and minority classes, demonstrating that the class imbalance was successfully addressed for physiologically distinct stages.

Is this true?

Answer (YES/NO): NO